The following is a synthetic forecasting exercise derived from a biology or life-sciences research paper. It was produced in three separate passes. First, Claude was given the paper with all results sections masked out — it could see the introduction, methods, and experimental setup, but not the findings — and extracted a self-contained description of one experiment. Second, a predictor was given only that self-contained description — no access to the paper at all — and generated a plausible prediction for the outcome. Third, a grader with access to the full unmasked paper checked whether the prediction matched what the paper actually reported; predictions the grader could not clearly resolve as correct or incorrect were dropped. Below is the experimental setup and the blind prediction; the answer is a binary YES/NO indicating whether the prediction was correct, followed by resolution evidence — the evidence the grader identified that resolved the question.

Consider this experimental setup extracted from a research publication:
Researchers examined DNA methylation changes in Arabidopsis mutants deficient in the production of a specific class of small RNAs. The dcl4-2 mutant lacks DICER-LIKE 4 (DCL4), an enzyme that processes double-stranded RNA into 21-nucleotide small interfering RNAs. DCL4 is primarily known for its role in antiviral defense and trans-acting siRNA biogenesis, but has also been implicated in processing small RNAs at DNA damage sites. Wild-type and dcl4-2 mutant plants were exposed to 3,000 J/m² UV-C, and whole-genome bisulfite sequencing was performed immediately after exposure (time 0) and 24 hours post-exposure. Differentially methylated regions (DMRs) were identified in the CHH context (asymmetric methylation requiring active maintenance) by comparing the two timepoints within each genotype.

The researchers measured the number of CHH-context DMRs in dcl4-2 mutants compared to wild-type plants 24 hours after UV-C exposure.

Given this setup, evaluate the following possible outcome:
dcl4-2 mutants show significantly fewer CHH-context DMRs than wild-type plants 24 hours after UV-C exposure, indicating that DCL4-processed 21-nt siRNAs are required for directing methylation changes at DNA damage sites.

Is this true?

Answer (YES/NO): NO